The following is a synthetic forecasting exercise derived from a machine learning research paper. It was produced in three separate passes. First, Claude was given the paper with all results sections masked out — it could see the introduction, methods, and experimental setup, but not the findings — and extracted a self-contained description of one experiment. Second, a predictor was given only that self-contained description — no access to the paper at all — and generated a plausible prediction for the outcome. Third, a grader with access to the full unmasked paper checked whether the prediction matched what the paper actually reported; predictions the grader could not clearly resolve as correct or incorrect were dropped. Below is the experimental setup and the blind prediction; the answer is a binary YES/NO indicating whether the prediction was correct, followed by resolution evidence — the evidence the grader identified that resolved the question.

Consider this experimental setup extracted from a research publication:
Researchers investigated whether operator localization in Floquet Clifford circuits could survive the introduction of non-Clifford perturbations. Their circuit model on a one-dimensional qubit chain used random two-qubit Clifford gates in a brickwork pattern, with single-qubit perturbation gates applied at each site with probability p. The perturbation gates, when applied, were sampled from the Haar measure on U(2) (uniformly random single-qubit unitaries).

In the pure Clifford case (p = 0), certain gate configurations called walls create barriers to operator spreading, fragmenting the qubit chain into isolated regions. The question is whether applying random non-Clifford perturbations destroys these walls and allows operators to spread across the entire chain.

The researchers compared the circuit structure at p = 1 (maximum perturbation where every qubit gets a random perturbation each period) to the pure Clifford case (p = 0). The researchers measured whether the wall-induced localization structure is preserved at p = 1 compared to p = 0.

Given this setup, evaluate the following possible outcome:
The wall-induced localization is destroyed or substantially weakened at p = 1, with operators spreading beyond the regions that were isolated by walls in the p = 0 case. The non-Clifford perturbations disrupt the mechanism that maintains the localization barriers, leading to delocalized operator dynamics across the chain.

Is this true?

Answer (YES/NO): YES